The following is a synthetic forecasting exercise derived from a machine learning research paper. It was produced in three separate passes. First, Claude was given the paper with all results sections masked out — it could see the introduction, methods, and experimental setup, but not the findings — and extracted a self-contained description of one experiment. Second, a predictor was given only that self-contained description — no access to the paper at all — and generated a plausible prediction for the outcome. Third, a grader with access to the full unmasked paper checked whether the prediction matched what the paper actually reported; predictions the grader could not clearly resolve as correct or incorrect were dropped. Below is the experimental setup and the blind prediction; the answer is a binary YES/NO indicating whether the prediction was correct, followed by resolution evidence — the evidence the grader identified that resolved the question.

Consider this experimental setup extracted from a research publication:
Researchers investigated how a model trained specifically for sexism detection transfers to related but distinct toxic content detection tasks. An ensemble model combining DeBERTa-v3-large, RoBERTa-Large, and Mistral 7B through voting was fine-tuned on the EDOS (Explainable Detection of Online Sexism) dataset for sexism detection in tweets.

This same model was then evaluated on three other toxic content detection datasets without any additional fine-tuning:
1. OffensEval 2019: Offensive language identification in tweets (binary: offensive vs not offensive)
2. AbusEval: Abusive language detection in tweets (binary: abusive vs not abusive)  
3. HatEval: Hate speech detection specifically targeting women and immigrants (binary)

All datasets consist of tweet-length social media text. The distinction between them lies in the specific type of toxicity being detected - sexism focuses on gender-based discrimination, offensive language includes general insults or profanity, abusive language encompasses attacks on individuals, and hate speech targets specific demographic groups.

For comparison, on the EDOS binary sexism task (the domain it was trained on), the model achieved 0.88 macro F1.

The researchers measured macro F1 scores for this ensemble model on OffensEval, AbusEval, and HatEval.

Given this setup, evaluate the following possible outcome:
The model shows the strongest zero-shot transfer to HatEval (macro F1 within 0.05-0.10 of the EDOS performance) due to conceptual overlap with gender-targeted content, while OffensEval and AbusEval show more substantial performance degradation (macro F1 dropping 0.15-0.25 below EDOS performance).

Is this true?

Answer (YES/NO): NO